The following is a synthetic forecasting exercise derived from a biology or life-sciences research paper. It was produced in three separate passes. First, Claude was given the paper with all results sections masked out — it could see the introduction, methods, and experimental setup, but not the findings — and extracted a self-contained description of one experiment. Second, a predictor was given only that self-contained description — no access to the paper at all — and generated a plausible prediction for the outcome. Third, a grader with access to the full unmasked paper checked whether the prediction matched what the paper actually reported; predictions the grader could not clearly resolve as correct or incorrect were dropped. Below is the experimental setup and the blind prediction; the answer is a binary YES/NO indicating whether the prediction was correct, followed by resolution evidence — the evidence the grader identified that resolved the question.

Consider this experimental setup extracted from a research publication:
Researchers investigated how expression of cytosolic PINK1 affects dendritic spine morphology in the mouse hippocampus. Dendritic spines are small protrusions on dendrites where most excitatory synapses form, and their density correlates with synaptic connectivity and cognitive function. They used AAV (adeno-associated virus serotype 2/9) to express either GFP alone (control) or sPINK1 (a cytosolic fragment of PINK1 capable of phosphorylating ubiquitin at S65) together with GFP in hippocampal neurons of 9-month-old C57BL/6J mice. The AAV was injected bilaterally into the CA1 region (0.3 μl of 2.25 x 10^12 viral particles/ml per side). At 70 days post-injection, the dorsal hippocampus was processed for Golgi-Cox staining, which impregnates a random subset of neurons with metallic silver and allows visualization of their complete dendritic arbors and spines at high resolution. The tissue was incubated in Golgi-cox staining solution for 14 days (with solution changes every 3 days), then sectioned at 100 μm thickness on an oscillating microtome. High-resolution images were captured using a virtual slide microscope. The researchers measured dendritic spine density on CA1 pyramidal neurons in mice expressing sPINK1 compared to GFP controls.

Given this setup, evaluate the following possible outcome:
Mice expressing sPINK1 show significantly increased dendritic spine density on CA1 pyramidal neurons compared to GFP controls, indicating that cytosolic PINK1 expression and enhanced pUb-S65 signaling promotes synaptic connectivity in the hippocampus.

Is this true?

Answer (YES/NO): NO